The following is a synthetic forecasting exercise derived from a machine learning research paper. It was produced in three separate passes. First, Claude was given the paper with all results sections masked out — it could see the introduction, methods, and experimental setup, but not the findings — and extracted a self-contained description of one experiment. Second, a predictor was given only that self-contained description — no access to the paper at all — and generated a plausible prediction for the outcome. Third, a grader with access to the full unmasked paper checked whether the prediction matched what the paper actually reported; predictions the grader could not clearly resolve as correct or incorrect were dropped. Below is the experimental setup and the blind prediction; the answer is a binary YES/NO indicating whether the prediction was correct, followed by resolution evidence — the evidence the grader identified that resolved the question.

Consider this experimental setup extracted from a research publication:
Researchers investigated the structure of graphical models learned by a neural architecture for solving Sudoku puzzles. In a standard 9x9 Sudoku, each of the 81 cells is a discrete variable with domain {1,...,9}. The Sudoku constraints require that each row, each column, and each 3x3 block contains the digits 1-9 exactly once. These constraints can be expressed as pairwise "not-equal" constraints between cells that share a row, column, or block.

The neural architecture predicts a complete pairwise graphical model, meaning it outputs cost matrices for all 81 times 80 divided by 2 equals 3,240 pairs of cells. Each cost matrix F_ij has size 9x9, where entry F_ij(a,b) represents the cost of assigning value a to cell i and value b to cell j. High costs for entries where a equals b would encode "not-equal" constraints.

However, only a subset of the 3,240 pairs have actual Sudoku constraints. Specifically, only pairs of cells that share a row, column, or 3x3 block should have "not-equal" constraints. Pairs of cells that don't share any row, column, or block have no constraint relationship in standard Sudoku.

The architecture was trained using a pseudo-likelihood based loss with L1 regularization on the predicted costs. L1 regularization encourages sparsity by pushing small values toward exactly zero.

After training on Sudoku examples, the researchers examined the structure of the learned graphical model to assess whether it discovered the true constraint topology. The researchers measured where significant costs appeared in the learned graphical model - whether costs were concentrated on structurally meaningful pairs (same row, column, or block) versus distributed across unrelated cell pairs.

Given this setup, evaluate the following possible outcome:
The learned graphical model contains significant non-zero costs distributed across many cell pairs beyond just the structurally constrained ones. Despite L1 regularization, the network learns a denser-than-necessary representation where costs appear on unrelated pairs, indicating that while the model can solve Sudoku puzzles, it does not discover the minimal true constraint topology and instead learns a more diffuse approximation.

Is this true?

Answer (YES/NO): NO